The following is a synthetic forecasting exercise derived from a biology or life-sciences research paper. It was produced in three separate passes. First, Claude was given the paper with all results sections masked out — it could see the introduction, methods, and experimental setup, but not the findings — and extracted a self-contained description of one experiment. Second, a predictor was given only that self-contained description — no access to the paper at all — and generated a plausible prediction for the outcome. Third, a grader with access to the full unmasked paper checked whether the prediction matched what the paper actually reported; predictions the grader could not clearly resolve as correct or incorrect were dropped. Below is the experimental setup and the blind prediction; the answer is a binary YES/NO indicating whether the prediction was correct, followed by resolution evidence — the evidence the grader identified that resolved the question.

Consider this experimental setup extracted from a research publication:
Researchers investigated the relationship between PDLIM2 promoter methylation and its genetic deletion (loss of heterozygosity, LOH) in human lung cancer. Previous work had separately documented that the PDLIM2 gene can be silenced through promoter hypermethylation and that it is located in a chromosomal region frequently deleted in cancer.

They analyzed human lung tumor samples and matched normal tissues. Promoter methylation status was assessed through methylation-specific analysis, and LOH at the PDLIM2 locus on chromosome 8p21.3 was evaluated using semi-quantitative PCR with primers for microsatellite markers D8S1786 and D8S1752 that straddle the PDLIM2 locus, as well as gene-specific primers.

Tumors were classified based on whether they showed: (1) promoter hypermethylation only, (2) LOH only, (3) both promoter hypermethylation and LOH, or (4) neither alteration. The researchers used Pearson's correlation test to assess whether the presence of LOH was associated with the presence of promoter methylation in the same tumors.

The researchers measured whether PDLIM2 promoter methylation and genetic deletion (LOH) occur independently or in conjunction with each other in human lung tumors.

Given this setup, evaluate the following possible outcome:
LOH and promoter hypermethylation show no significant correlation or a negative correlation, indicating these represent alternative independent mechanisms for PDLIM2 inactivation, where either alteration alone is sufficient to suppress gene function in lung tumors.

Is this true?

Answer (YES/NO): NO